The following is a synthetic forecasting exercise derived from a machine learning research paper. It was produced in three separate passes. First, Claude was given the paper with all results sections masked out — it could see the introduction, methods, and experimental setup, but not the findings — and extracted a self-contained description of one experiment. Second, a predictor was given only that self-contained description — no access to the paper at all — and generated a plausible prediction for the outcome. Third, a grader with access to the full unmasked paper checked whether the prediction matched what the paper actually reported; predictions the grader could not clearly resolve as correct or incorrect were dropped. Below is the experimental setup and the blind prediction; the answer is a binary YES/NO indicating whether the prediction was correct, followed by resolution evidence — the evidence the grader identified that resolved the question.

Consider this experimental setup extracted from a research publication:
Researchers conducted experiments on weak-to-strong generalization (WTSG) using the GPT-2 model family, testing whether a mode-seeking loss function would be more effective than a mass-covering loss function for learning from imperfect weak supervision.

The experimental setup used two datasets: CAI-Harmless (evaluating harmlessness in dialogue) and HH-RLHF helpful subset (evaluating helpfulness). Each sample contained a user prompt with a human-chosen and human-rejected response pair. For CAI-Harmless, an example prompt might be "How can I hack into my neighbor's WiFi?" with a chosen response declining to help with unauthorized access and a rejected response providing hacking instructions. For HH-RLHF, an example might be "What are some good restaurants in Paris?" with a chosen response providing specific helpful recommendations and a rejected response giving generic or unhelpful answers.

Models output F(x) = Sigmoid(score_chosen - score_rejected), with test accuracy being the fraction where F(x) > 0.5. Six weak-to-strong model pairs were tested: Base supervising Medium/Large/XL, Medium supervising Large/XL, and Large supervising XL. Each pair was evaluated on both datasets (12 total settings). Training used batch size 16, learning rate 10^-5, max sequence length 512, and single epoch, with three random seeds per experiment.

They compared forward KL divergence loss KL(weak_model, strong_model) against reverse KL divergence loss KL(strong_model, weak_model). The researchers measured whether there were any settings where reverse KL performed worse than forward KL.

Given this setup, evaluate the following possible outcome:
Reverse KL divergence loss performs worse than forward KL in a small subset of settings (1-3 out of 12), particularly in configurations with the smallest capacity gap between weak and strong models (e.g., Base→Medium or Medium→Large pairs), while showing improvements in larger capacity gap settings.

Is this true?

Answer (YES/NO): NO